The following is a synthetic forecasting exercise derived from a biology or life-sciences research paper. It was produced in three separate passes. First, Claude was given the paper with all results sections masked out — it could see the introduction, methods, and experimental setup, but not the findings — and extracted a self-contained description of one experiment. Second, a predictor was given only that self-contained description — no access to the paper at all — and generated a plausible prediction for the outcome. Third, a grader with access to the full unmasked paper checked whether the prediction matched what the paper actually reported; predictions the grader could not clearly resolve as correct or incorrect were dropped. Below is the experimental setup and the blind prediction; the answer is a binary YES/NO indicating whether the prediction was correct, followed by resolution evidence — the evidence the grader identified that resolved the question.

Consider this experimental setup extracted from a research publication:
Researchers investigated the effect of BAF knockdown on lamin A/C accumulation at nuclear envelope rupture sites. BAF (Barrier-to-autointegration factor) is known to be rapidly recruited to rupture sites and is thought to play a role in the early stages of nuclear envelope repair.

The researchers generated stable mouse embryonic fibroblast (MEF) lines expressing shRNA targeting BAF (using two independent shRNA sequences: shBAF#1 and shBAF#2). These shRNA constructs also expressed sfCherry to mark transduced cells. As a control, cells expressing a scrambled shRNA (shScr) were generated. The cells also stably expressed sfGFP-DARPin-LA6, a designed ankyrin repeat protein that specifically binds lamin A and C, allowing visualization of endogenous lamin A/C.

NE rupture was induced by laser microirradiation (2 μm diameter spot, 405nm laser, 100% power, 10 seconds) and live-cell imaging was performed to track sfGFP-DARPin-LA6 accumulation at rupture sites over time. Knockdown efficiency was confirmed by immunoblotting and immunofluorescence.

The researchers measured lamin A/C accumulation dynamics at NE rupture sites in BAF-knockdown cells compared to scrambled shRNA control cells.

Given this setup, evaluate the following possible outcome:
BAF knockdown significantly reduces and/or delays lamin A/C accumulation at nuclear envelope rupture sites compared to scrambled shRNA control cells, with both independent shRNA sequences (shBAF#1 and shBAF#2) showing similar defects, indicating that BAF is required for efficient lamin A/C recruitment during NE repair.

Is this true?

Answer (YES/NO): YES